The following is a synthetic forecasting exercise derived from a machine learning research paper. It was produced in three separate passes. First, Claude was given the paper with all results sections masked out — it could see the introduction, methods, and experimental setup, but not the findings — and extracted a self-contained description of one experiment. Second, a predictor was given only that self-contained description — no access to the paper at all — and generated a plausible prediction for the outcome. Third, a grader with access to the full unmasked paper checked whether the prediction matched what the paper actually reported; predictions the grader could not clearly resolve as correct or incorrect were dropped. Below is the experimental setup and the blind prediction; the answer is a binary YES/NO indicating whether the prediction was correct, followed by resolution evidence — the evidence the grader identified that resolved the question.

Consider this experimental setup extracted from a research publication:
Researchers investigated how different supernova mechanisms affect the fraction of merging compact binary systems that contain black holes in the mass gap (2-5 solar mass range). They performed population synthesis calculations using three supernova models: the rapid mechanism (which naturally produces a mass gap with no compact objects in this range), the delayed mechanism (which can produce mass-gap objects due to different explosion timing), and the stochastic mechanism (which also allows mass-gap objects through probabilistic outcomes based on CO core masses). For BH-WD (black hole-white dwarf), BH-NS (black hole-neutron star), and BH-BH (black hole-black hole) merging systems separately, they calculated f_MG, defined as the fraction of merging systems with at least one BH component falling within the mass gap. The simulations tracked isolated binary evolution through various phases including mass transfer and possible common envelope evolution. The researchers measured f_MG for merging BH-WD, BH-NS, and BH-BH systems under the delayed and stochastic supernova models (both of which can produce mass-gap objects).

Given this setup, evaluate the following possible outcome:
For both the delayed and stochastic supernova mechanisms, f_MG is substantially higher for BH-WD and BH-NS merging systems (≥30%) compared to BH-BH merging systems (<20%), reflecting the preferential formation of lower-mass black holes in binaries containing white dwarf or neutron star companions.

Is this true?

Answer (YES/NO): NO